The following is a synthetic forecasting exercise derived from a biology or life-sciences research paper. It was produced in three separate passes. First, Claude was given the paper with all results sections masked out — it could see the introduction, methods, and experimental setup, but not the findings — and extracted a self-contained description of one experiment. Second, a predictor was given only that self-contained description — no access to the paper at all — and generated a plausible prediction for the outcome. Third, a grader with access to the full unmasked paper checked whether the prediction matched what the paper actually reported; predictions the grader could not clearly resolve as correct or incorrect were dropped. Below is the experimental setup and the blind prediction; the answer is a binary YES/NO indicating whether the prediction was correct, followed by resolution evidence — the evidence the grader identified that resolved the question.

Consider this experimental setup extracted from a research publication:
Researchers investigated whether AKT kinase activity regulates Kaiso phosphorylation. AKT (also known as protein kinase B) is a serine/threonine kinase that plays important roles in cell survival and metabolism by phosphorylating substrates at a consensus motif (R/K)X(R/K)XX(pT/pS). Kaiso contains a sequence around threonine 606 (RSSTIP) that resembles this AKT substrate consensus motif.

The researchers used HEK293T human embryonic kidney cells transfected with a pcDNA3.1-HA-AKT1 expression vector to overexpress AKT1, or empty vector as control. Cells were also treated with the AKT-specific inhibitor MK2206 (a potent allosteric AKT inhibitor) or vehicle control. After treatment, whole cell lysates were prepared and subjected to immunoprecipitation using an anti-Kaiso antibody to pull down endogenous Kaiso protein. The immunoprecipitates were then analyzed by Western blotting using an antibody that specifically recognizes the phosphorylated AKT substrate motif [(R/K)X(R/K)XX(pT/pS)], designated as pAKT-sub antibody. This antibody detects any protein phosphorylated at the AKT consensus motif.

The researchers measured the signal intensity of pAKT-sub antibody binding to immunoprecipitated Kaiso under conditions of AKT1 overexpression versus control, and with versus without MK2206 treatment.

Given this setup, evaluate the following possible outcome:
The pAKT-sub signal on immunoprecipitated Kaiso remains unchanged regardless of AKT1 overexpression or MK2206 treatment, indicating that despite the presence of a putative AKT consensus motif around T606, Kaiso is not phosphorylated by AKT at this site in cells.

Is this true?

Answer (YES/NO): NO